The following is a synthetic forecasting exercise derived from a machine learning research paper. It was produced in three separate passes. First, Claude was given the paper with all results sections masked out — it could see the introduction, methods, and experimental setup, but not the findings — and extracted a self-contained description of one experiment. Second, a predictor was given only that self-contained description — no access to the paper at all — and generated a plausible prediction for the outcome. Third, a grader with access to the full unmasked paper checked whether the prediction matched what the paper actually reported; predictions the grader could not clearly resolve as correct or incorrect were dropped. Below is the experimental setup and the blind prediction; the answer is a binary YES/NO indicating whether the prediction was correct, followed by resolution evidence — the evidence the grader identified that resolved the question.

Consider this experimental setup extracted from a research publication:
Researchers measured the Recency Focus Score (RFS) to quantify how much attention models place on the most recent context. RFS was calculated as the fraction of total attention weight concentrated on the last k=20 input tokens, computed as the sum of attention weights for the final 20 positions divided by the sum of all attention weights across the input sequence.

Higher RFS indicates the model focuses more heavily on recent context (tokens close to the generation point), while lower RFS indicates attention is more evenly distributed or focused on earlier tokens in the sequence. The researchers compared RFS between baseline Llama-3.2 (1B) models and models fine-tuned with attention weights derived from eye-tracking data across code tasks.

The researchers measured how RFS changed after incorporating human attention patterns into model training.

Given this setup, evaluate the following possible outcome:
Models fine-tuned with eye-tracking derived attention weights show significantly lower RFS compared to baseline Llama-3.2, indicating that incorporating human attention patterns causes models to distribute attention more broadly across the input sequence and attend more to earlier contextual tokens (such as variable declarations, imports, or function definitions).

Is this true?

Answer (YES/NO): NO